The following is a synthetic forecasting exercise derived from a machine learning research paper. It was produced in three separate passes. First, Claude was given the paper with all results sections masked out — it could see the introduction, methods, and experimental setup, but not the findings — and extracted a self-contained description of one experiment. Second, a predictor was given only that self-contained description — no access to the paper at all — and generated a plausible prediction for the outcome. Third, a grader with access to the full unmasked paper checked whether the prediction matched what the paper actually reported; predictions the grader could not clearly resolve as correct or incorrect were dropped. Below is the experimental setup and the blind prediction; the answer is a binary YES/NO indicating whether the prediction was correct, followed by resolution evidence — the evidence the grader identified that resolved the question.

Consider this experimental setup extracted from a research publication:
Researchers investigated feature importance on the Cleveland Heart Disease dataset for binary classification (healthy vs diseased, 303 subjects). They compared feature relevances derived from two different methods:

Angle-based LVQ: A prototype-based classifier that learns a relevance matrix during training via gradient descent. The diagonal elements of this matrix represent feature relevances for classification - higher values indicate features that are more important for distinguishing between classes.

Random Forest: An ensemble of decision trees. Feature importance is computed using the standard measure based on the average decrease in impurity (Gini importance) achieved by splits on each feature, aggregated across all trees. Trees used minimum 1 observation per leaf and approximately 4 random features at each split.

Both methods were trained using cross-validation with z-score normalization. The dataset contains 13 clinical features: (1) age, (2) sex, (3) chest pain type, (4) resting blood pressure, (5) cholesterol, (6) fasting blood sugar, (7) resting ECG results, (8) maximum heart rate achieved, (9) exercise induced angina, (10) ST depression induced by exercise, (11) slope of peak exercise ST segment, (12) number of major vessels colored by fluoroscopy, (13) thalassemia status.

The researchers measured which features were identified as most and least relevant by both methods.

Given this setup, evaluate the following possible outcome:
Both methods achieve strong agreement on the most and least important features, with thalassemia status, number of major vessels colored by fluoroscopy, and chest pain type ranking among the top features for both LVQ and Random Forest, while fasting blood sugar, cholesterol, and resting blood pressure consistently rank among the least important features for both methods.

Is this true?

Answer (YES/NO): NO